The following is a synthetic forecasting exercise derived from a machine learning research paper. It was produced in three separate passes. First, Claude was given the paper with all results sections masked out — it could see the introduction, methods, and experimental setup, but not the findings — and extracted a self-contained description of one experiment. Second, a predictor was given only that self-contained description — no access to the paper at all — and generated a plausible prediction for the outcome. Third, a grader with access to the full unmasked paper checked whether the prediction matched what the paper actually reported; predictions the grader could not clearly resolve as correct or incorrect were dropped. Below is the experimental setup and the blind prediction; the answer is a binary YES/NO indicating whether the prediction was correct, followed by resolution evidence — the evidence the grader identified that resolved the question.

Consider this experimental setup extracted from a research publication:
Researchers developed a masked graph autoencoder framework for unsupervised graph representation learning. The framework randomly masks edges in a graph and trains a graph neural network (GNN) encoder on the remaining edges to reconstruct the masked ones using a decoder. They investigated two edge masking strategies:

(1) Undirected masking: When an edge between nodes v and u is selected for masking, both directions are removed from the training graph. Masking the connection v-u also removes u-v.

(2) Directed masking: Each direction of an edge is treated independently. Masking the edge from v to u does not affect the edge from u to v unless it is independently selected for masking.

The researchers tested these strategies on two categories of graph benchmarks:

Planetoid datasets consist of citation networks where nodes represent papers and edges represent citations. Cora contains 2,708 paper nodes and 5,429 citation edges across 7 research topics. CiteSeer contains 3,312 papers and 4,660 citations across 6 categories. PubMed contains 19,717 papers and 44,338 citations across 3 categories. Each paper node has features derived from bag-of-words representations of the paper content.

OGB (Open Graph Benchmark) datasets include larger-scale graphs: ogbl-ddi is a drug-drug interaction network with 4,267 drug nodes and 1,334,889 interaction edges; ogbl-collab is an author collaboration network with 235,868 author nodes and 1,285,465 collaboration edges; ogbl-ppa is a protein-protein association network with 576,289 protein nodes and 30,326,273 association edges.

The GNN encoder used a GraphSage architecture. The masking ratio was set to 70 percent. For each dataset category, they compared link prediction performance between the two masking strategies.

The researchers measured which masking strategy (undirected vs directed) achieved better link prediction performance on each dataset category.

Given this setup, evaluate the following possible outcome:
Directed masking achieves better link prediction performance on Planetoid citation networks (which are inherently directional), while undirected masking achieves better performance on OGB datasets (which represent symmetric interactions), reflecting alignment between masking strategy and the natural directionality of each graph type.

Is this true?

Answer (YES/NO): NO